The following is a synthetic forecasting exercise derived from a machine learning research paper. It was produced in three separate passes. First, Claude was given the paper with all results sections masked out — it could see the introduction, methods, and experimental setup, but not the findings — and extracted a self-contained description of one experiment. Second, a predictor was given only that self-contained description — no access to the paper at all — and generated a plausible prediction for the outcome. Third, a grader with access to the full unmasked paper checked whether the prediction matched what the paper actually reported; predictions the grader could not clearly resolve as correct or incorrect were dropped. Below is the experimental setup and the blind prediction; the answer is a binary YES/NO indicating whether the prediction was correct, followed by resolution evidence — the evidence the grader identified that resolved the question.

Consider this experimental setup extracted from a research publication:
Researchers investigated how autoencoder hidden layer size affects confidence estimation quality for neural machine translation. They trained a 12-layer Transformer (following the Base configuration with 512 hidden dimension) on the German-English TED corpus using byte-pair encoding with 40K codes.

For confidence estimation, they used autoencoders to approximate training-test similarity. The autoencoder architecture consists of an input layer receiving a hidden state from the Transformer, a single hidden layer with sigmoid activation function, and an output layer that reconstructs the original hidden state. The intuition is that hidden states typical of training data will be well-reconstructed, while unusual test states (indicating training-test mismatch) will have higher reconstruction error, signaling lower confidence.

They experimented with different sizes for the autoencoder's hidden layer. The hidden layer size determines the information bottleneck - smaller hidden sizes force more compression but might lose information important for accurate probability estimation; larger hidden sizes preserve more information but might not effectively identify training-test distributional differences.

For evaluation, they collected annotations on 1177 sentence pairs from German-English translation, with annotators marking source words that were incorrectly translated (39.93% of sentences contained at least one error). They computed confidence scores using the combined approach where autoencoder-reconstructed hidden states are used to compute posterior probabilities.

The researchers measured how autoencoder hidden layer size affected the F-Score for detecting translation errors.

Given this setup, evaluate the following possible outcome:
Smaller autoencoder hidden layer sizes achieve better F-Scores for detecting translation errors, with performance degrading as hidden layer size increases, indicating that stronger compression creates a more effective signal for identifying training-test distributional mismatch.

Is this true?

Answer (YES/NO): NO